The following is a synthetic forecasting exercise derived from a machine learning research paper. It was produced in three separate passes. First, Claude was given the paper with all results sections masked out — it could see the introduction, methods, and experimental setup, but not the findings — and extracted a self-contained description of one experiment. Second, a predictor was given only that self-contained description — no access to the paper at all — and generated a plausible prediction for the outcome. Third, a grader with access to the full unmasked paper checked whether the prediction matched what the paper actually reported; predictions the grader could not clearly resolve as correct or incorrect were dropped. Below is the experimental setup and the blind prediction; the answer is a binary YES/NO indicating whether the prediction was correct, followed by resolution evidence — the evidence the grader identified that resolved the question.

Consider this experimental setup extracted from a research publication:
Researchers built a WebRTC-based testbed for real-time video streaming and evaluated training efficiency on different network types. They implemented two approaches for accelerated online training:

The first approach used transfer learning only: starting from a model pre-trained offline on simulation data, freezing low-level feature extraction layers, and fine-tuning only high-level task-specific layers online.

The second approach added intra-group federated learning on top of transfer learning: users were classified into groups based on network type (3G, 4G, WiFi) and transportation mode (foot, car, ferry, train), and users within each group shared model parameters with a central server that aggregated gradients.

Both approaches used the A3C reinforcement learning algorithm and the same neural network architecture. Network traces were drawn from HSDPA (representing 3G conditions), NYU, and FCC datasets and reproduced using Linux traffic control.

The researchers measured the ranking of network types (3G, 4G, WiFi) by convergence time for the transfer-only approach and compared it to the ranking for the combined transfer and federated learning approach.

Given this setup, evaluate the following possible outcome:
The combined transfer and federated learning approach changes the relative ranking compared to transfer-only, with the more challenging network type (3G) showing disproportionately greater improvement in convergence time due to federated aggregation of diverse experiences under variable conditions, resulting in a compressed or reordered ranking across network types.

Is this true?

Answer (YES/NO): NO